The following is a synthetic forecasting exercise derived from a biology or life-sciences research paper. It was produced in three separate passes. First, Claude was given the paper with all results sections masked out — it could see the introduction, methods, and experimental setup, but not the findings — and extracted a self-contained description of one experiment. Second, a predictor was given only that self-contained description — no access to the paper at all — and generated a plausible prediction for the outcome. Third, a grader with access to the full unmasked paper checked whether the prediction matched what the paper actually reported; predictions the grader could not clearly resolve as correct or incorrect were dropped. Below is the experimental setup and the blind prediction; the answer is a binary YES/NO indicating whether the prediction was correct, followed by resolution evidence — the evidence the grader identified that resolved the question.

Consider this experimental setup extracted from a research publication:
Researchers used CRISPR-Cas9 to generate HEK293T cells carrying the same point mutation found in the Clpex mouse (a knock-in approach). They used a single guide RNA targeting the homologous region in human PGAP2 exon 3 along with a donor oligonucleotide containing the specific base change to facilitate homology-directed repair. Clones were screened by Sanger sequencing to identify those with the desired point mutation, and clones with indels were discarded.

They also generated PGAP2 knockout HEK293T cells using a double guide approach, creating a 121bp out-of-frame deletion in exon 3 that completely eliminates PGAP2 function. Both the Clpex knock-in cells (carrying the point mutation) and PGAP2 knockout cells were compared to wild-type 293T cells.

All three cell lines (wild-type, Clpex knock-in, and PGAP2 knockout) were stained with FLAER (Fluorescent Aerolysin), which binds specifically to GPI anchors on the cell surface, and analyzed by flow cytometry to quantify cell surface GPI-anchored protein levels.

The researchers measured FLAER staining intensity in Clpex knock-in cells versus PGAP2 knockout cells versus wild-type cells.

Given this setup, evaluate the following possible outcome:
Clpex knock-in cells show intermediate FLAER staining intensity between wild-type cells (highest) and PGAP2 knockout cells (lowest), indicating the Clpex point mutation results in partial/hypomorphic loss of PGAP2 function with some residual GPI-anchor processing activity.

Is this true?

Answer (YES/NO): NO